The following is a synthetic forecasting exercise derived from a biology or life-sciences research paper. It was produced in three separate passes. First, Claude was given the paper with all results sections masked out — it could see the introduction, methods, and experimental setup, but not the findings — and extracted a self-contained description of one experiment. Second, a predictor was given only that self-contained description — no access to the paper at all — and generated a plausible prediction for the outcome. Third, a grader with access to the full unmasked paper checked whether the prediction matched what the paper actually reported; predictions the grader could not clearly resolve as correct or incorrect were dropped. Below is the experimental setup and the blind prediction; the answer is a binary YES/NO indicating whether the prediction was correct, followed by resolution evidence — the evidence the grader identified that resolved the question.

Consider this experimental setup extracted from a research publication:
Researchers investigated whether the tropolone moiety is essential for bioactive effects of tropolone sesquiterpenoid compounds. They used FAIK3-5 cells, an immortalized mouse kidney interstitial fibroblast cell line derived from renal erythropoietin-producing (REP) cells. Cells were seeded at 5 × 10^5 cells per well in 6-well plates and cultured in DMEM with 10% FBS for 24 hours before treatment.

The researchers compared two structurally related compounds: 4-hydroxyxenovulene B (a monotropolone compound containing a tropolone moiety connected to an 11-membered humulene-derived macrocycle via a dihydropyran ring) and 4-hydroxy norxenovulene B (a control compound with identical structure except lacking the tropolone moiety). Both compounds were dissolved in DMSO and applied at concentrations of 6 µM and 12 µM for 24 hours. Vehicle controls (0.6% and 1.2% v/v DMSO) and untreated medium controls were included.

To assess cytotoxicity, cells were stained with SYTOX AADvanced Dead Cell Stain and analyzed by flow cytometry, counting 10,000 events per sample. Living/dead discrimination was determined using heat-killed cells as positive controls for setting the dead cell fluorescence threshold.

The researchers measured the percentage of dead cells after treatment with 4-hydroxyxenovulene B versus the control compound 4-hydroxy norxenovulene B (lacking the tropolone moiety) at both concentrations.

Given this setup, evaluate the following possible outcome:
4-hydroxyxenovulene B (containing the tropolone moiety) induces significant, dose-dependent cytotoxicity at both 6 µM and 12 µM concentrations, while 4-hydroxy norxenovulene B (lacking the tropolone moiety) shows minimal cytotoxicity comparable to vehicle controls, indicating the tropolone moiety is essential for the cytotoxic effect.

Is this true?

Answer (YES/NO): NO